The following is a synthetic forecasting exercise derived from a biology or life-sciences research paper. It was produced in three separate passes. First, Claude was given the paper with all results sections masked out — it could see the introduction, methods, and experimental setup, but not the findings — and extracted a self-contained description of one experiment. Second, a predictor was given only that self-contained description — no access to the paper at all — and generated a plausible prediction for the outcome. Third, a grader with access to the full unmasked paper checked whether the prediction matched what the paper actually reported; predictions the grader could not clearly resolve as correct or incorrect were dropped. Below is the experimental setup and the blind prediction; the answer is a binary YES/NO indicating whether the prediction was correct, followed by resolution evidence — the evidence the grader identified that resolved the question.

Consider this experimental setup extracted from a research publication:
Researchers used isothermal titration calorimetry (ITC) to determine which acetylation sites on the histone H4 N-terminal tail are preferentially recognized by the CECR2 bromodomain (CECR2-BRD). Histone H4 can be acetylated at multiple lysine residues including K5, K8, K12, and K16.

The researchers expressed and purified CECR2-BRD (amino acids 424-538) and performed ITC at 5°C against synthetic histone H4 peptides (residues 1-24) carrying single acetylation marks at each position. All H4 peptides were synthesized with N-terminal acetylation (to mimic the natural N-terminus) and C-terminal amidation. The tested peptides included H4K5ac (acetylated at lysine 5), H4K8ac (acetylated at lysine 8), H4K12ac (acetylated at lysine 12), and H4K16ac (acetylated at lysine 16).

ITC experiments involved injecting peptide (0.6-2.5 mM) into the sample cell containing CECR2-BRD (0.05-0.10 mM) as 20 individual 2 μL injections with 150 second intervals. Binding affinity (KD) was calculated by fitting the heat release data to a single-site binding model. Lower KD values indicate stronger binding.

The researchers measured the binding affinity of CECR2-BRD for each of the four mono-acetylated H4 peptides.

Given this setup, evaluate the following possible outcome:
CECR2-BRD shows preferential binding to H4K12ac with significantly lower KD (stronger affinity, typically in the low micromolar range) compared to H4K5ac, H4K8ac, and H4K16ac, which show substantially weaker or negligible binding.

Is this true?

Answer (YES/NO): NO